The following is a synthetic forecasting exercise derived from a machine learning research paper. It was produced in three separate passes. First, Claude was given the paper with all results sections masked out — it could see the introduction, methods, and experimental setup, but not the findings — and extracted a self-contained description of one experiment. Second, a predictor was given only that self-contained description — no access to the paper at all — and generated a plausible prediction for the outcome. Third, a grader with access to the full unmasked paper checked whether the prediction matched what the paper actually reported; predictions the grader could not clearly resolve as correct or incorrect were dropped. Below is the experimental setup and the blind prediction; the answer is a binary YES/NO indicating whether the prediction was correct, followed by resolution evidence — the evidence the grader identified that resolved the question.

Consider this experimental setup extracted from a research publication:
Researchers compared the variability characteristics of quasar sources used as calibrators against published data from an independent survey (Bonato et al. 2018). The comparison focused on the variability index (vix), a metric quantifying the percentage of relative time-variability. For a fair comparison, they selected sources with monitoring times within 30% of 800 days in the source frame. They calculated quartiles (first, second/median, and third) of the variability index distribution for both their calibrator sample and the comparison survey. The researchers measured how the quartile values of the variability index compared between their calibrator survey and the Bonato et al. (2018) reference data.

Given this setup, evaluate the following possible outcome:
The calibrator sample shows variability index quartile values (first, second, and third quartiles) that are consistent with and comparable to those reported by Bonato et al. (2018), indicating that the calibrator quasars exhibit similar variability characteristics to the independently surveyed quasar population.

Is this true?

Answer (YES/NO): YES